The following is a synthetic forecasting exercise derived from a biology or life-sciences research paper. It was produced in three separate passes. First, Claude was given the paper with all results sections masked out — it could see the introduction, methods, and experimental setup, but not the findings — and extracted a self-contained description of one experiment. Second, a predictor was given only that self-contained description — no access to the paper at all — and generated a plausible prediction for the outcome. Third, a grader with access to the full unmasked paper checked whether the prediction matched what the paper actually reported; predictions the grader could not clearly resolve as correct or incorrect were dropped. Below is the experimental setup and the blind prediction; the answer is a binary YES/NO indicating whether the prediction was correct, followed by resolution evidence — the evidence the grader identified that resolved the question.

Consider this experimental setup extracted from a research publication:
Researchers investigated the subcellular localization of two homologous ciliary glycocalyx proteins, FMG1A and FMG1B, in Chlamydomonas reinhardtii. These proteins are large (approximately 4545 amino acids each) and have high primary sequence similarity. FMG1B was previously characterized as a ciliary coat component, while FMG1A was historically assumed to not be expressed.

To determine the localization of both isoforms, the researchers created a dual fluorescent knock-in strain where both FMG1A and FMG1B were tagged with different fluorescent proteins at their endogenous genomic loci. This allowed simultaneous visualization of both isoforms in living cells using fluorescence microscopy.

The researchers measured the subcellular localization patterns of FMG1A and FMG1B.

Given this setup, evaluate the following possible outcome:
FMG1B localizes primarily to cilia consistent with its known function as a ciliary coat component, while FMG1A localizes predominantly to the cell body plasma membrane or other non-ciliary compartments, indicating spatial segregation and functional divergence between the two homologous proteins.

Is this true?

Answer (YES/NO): NO